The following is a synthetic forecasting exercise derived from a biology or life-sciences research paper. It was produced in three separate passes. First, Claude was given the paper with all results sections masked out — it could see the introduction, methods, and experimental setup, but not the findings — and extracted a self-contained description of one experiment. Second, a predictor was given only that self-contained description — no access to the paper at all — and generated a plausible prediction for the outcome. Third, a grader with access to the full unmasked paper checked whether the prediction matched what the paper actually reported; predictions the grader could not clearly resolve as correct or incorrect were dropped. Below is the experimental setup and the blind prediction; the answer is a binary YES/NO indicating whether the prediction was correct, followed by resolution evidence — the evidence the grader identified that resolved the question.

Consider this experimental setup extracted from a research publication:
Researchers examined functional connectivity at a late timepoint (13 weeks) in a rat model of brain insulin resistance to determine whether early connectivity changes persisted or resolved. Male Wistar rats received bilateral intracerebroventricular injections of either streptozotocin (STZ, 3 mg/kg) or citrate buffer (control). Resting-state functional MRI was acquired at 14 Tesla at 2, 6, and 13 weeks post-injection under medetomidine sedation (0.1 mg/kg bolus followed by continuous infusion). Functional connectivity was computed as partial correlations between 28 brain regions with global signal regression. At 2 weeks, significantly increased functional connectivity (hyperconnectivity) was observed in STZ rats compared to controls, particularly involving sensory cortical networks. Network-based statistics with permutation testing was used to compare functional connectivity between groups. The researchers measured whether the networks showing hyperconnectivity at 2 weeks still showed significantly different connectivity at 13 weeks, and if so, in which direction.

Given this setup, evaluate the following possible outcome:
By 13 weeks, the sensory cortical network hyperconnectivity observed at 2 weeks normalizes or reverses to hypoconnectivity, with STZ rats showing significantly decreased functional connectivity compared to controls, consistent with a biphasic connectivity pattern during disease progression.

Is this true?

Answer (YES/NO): YES